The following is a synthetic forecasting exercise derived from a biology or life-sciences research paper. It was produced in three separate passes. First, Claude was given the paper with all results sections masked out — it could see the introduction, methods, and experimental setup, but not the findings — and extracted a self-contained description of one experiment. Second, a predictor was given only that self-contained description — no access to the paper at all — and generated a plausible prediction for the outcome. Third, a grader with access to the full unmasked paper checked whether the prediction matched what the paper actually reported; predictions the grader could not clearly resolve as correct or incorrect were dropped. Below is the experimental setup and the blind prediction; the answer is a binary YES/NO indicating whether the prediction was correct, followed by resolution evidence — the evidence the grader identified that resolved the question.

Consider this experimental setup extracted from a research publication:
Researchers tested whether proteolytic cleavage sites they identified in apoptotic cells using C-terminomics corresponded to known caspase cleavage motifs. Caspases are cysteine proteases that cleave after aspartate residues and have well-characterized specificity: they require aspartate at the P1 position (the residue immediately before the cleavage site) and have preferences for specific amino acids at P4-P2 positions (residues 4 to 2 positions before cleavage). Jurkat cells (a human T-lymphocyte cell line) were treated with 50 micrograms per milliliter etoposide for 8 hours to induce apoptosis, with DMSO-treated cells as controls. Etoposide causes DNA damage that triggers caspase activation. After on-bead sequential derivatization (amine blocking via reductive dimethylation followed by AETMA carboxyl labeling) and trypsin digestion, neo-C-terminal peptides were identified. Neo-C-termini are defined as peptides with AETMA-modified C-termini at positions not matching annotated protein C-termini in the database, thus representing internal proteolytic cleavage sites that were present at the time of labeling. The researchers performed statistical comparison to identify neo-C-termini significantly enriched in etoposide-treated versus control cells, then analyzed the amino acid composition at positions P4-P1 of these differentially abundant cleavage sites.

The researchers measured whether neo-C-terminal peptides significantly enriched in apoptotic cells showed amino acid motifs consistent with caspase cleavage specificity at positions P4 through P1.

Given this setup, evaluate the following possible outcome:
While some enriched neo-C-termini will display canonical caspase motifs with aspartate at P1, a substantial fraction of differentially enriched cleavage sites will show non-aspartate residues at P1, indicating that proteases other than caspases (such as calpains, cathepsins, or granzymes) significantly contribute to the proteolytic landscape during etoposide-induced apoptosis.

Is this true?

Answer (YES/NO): NO